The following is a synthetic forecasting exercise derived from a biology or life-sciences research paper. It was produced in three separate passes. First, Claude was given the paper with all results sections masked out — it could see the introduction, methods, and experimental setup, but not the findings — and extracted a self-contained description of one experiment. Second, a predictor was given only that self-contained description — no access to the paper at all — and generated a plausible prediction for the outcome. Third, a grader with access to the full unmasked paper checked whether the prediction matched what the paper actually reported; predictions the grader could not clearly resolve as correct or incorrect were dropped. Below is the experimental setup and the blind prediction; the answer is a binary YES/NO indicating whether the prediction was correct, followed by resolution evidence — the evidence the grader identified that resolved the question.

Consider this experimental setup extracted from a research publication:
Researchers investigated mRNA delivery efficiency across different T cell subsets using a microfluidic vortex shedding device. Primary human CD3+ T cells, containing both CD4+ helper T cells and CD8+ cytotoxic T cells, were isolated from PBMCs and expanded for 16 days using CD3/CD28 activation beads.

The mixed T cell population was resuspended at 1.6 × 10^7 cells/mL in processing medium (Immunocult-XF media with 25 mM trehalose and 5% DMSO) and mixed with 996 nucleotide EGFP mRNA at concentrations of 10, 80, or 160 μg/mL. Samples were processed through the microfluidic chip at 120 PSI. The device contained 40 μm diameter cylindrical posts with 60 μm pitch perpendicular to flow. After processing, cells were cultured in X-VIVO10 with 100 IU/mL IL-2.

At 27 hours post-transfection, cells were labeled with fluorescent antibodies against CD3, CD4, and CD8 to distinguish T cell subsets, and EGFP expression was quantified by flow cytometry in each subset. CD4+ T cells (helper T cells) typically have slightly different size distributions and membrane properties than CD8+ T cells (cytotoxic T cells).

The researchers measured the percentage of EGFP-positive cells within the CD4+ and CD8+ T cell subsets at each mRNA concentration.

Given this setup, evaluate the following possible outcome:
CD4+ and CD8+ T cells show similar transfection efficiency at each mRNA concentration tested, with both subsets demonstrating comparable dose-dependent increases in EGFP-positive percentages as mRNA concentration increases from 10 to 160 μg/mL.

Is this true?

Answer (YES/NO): YES